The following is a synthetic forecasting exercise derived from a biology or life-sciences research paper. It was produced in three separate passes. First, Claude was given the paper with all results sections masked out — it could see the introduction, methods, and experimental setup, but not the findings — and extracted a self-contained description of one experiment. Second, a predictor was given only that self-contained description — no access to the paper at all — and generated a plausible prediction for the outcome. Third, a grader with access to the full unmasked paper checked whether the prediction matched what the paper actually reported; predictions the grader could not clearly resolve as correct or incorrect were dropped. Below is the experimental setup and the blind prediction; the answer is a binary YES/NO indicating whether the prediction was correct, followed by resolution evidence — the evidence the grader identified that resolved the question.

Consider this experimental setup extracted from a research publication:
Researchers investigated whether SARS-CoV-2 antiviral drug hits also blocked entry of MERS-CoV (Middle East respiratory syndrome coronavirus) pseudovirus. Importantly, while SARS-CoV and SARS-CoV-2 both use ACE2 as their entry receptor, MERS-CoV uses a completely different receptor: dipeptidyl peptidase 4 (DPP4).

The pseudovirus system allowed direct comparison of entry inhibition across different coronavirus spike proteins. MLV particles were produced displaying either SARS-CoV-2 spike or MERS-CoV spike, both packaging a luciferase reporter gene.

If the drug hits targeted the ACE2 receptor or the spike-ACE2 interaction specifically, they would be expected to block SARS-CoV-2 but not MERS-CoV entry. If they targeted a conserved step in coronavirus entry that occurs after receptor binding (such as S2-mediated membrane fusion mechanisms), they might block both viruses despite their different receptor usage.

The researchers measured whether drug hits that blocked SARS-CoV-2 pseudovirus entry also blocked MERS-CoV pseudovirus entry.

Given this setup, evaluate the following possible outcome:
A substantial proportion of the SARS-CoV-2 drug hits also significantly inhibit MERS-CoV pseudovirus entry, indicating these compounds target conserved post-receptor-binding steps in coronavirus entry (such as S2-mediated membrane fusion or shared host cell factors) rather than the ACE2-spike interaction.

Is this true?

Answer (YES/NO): YES